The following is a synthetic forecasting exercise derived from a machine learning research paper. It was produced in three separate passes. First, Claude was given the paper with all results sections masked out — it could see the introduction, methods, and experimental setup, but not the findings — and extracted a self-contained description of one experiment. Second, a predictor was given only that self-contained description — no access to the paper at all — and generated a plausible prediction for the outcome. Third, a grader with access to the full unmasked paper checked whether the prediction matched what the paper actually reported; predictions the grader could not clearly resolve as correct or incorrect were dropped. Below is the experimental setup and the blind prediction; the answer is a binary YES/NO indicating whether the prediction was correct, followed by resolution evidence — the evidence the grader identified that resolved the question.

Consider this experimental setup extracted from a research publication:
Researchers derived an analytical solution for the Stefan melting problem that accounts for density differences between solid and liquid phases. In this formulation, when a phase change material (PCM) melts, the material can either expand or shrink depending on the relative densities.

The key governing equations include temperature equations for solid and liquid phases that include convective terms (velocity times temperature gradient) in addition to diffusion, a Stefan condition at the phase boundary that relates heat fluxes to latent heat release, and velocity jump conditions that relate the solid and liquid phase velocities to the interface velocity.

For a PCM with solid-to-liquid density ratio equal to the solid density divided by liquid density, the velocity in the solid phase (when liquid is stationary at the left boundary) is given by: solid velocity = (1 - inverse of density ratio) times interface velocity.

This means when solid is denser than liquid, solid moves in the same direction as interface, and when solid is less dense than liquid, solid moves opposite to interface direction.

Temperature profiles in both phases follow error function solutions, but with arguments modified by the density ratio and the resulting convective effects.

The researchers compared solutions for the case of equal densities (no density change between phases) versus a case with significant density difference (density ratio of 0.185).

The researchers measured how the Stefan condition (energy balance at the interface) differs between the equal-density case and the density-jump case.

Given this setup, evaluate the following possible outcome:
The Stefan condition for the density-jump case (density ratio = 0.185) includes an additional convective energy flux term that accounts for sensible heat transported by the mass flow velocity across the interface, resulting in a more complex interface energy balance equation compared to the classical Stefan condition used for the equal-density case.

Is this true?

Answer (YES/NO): NO